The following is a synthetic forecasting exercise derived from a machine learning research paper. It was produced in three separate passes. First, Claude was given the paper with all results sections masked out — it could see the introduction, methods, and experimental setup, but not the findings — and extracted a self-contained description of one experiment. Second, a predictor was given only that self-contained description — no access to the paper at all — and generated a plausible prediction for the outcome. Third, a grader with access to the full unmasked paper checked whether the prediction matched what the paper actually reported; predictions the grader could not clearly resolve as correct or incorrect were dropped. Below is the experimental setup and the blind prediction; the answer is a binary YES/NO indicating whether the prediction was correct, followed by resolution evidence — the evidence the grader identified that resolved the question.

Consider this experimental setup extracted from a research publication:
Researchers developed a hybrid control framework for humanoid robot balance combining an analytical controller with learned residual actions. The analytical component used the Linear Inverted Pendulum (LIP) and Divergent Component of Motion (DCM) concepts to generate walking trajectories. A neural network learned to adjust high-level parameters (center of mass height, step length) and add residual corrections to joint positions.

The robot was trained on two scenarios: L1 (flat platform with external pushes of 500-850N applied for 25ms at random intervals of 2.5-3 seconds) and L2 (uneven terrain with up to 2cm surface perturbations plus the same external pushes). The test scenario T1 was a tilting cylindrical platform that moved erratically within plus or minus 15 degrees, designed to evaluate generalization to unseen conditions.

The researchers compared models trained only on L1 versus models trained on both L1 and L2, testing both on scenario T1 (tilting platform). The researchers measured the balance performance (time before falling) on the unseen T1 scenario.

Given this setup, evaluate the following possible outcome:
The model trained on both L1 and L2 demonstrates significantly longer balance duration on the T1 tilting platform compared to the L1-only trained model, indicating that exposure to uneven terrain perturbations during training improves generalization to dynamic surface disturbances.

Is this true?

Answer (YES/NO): YES